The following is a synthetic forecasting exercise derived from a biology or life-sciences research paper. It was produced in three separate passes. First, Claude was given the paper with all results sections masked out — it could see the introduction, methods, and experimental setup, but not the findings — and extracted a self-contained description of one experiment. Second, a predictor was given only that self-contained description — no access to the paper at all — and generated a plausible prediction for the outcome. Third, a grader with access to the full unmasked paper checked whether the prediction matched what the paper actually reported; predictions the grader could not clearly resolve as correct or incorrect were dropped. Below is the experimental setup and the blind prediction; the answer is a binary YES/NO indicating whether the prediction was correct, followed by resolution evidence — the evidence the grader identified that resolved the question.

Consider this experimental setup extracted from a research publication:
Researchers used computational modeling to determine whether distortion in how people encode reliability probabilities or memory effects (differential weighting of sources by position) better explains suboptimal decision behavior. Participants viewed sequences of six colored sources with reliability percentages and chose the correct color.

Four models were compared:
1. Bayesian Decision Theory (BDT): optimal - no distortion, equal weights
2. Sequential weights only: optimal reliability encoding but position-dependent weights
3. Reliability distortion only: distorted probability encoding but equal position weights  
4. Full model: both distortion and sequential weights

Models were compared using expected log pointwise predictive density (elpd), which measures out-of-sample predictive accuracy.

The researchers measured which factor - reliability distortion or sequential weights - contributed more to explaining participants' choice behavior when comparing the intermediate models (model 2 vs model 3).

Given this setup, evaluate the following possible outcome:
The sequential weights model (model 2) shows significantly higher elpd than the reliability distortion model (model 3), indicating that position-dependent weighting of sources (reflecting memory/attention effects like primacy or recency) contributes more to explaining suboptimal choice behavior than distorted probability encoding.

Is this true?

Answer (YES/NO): NO